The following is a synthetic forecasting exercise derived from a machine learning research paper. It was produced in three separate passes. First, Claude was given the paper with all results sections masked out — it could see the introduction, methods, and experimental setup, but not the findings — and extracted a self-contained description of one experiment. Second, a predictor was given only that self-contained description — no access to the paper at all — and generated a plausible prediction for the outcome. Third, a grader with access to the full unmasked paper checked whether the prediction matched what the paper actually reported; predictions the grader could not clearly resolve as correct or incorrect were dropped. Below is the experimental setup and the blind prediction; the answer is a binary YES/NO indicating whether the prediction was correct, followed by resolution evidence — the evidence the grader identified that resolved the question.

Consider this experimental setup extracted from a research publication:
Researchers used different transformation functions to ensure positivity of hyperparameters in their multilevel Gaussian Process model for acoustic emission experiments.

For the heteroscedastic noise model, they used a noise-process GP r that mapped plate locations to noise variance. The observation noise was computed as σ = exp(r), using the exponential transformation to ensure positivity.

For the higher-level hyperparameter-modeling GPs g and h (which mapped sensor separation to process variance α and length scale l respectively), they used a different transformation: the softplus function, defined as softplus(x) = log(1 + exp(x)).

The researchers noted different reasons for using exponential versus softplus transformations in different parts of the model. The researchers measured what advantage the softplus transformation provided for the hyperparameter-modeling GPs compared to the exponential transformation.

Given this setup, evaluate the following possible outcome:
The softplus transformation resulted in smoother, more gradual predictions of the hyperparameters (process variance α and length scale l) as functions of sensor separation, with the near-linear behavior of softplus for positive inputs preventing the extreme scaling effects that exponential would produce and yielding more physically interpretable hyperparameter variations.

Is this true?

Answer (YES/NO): NO